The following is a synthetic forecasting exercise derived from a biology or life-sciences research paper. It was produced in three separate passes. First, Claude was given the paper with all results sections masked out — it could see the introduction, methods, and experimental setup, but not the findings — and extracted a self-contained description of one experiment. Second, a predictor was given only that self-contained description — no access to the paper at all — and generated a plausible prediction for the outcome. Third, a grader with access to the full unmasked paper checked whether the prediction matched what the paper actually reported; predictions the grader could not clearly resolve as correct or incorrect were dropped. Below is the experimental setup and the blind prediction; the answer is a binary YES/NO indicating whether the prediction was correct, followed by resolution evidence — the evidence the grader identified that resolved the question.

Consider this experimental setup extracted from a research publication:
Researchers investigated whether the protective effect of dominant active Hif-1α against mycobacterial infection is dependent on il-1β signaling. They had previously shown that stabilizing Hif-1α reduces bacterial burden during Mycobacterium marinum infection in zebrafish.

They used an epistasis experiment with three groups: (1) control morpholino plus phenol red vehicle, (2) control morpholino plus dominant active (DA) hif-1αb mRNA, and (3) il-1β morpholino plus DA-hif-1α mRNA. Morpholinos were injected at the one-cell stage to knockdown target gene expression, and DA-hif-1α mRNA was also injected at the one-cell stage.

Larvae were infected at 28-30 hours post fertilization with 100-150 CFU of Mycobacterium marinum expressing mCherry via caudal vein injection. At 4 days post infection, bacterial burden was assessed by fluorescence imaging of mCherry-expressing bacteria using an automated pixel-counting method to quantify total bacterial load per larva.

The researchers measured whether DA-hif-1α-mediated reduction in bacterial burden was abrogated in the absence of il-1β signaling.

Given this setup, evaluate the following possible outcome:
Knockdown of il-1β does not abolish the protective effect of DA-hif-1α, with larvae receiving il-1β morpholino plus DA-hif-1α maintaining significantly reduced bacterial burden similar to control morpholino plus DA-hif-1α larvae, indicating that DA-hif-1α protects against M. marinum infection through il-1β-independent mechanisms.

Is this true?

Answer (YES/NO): NO